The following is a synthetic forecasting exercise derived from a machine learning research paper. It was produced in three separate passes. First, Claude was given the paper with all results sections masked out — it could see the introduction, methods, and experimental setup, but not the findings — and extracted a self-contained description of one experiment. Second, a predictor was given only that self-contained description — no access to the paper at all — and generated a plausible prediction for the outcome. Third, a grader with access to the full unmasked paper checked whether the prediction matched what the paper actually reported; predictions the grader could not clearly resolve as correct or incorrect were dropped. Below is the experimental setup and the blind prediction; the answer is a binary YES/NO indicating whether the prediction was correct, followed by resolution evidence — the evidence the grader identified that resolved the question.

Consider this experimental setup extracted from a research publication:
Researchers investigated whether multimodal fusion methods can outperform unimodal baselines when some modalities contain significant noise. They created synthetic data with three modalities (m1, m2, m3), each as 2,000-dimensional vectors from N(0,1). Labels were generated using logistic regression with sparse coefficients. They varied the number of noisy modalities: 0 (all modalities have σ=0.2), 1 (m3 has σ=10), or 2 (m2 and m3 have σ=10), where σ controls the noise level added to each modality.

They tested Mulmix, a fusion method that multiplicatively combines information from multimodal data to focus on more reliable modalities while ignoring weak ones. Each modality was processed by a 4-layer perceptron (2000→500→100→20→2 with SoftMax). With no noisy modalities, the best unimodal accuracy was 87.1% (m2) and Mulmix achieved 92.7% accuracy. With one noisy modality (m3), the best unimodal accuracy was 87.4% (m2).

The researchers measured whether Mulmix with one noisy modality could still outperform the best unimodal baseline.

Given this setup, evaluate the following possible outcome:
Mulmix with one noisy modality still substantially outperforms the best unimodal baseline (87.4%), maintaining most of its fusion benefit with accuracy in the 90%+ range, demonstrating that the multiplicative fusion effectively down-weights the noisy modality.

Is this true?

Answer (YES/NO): NO